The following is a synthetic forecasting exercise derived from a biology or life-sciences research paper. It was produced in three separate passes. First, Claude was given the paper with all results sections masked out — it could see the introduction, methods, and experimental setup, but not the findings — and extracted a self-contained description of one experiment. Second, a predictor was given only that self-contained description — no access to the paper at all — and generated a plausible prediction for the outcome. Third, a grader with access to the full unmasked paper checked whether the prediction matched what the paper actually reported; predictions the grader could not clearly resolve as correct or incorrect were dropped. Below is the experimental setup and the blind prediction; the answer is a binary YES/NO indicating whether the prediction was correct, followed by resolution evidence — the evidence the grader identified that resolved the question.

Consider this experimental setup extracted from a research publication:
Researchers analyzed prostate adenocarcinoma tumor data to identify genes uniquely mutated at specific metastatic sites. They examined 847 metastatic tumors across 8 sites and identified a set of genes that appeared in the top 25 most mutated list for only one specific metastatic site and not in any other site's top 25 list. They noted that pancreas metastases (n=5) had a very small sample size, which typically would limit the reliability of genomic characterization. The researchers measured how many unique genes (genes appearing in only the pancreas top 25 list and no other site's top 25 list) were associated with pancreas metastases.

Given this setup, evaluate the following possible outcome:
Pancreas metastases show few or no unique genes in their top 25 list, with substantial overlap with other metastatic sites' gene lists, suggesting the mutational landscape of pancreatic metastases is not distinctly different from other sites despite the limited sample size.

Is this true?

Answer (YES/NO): NO